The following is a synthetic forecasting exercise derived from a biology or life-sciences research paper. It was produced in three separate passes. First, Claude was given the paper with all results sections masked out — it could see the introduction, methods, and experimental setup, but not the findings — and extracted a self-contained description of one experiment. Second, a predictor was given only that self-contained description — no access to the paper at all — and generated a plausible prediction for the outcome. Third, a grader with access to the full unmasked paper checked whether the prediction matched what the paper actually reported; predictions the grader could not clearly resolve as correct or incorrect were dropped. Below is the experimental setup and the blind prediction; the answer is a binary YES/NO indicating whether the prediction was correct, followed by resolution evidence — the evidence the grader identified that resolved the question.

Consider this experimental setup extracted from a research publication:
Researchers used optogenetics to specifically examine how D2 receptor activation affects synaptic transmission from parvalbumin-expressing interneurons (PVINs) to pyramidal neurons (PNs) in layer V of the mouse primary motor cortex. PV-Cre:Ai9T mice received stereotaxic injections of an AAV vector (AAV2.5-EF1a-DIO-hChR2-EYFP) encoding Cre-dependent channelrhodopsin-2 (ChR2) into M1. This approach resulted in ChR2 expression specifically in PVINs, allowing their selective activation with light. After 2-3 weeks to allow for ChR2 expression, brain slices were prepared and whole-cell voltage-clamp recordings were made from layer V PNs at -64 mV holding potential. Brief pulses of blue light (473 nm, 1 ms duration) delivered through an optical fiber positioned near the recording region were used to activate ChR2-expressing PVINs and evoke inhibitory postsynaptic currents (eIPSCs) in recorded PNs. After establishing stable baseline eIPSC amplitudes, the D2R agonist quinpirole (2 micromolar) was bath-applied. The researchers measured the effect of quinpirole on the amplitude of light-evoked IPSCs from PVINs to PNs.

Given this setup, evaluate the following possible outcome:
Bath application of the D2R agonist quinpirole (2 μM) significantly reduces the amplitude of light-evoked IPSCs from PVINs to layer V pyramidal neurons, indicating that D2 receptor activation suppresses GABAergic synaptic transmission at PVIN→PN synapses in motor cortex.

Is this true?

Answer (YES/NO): NO